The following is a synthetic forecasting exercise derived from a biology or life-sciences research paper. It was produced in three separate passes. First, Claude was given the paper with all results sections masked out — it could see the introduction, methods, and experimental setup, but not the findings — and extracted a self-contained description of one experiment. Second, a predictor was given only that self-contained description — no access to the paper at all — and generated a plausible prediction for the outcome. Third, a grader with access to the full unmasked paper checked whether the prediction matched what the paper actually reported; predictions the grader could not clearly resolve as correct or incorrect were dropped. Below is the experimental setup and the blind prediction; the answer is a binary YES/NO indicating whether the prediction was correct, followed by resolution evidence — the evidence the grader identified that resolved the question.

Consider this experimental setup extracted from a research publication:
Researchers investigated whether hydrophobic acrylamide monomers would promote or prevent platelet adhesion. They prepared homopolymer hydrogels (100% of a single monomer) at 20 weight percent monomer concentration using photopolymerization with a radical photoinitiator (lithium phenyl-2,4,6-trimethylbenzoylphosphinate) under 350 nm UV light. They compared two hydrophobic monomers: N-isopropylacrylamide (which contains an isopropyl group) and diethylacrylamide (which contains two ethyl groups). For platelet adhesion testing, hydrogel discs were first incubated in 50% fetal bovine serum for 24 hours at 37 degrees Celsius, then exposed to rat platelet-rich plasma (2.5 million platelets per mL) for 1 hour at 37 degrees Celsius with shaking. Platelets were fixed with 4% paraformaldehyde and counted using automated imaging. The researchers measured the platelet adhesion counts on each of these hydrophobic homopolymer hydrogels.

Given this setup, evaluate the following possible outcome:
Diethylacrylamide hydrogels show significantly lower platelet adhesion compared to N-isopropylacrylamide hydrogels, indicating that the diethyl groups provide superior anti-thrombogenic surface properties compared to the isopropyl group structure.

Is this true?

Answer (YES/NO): NO